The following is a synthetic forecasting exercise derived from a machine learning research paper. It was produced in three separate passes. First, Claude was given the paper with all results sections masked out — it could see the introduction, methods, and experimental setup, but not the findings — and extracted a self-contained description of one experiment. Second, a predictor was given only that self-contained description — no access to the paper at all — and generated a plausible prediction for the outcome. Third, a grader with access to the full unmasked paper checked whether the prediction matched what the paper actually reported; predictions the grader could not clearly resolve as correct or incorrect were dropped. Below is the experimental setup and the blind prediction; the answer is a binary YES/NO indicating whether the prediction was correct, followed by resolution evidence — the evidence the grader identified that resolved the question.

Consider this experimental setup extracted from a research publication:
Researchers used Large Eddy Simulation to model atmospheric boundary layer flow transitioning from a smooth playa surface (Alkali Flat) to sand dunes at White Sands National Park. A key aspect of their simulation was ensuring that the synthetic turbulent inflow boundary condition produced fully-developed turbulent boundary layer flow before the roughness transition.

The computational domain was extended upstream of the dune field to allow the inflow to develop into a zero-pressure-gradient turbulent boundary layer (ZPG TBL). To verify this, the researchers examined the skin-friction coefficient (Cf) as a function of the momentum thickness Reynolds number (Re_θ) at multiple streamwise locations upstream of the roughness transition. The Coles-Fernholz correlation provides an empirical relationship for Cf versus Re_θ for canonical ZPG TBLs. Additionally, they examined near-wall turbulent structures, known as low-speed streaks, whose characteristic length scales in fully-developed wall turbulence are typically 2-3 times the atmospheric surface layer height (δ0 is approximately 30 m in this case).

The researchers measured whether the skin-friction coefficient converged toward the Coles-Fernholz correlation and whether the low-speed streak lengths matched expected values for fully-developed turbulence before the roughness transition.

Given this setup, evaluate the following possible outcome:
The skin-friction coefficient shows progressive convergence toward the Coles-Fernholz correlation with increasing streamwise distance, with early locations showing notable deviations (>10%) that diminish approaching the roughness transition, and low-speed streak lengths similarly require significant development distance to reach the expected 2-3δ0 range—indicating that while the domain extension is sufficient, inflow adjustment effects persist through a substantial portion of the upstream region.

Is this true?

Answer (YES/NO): NO